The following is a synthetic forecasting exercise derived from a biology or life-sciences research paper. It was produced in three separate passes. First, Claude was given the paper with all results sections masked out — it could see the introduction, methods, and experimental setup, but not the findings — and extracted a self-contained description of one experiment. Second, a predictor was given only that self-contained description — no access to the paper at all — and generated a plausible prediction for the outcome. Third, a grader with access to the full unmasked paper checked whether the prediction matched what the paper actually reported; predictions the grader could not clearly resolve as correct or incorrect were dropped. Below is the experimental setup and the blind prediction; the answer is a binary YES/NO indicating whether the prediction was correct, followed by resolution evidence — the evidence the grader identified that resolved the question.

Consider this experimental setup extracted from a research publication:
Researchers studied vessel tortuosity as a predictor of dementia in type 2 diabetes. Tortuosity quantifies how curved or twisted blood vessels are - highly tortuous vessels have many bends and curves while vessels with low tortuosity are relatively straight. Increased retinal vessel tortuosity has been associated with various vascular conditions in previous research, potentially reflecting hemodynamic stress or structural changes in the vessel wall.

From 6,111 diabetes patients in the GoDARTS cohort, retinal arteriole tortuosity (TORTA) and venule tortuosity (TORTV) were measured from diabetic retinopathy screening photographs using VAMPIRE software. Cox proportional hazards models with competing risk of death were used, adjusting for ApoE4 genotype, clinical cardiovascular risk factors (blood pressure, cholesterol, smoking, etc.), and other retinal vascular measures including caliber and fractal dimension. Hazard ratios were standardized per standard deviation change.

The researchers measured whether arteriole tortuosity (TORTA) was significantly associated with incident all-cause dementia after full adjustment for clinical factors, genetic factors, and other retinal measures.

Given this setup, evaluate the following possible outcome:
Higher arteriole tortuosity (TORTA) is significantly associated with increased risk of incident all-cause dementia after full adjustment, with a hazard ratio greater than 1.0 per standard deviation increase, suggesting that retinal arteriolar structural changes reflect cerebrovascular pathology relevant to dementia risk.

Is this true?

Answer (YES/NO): NO